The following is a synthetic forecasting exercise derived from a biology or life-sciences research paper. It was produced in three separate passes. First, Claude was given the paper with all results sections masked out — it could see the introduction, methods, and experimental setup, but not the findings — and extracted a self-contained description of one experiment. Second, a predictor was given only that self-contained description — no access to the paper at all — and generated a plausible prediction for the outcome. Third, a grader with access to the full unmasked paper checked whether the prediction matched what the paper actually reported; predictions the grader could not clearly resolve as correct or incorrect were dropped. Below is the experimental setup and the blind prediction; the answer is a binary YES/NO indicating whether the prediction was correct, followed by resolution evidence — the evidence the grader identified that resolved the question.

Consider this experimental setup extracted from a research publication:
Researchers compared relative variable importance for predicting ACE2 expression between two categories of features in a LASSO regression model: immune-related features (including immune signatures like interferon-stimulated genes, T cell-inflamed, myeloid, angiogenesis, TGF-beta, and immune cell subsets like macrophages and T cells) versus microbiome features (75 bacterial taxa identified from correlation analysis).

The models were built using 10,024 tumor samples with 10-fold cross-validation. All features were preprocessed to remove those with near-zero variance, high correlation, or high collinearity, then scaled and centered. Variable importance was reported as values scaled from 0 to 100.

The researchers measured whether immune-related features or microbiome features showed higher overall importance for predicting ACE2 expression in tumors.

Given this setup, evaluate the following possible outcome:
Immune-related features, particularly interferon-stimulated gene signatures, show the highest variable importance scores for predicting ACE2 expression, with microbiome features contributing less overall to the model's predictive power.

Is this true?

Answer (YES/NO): NO